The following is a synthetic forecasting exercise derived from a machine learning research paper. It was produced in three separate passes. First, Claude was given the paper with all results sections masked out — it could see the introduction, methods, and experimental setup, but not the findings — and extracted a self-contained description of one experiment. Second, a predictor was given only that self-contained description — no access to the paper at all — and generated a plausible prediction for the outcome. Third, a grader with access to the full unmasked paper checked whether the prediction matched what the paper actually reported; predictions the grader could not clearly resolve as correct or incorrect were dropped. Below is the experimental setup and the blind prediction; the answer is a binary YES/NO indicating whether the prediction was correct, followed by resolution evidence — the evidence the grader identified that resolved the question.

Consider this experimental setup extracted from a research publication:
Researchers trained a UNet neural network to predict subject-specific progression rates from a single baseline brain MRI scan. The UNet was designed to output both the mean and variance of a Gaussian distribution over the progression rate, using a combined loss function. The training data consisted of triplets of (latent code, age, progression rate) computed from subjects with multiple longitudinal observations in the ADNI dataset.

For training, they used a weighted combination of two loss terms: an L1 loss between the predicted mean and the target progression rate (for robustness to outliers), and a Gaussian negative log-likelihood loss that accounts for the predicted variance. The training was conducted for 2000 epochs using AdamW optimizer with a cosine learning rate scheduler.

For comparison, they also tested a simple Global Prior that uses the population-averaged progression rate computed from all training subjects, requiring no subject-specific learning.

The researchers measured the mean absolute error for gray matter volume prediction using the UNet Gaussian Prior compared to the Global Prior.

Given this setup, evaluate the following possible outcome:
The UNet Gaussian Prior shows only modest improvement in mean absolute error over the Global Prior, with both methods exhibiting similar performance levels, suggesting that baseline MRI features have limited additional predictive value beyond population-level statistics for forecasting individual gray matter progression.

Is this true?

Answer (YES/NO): NO